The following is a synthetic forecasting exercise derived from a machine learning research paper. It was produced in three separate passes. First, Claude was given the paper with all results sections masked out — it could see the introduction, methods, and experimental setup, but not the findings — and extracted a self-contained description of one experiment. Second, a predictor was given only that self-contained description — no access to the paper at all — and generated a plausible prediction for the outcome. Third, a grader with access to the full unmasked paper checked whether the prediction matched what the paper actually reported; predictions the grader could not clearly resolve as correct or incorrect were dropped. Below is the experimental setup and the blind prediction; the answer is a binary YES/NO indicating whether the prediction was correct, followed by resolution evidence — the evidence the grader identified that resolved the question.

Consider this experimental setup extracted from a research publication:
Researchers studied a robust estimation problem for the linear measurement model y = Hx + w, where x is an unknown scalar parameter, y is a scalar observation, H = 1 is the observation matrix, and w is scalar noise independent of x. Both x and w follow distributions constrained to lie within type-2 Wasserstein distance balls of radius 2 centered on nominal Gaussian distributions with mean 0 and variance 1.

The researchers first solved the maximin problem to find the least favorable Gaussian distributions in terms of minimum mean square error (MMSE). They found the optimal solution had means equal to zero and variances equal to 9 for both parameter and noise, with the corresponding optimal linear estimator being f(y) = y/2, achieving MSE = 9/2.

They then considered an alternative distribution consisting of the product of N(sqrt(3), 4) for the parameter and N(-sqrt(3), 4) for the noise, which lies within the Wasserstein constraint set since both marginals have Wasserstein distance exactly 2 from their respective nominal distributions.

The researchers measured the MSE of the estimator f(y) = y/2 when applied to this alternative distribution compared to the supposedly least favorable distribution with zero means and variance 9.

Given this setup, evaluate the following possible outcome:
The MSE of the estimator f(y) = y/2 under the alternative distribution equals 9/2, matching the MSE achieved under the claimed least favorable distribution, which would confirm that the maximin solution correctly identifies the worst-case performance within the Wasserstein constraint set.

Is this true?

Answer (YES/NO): NO